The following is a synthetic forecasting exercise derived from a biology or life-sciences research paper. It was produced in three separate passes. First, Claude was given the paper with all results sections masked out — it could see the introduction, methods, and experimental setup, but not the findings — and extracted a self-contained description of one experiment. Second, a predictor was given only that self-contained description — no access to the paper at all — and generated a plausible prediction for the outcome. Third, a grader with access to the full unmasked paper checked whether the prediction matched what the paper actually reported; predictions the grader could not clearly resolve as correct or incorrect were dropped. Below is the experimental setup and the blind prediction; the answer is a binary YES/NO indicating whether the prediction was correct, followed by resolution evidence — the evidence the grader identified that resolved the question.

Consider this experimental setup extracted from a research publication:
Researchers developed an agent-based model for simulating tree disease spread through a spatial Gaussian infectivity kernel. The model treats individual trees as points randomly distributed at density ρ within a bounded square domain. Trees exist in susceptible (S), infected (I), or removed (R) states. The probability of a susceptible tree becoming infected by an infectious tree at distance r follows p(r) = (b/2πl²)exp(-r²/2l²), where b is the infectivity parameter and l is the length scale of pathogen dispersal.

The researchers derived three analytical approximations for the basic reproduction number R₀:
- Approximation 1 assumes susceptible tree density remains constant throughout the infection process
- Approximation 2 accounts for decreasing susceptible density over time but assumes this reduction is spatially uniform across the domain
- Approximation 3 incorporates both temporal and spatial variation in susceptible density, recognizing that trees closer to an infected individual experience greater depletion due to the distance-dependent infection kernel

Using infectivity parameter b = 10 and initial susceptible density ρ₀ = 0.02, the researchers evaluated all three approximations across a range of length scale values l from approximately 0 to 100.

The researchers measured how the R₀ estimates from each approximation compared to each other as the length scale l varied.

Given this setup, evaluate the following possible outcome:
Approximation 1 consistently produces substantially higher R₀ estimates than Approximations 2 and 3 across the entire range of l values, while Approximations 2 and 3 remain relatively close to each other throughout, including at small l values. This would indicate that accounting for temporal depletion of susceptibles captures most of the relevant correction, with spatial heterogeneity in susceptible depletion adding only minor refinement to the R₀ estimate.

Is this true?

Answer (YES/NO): NO